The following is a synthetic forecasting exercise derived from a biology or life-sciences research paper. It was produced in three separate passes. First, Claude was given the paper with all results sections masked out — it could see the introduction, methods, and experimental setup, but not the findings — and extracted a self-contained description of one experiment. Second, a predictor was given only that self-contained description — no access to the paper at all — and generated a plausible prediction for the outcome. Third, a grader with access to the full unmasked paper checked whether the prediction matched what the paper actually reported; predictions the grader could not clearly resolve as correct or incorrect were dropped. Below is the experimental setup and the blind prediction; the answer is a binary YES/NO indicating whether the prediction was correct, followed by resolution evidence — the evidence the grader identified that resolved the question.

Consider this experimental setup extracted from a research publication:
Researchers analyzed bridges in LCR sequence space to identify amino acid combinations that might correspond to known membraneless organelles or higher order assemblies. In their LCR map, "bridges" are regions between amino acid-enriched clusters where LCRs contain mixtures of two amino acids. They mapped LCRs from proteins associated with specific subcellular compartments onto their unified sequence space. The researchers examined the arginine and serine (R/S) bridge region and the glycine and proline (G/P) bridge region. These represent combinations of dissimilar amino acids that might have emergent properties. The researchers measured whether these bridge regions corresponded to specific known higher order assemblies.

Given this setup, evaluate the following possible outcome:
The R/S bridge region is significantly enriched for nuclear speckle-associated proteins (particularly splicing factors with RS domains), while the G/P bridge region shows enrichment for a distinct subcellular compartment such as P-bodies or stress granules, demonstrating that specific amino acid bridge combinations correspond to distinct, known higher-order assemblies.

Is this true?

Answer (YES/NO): NO